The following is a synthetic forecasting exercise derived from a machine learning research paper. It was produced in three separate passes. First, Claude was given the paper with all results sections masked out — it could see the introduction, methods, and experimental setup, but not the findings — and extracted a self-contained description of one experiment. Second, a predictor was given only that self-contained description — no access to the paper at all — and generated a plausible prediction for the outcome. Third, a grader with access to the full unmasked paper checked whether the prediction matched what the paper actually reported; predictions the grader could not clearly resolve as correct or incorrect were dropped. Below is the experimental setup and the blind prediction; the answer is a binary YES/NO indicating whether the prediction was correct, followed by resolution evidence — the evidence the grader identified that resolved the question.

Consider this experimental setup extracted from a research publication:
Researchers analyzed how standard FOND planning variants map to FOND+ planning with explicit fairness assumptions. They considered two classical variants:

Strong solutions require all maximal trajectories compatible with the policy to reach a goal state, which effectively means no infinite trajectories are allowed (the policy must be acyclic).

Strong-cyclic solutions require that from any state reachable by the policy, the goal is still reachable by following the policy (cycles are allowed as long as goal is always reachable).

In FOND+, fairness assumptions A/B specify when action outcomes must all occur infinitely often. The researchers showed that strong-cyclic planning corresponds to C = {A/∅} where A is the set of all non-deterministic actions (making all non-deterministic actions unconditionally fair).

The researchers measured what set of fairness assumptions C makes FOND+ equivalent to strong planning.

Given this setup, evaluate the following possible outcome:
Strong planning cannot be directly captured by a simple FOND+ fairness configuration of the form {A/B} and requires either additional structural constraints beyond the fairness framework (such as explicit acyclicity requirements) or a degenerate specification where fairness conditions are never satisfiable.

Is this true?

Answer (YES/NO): NO